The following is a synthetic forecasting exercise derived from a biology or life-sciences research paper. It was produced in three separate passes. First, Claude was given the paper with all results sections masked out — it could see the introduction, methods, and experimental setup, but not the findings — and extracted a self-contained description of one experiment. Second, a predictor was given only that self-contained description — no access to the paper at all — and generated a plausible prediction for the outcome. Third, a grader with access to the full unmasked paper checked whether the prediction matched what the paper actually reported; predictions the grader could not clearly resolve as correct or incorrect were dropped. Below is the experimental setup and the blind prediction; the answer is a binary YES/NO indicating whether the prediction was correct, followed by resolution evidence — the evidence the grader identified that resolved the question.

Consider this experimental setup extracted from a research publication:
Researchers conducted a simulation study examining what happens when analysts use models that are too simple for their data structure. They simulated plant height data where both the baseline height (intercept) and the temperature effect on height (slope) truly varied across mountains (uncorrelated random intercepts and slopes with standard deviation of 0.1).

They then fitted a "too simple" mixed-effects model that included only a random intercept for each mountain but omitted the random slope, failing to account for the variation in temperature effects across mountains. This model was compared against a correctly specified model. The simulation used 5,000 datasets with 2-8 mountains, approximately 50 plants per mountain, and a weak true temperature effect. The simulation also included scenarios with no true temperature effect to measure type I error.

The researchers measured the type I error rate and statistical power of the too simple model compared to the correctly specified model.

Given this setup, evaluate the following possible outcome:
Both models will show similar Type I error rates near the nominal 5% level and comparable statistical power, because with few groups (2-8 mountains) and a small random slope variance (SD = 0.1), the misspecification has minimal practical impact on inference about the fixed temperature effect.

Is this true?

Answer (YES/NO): NO